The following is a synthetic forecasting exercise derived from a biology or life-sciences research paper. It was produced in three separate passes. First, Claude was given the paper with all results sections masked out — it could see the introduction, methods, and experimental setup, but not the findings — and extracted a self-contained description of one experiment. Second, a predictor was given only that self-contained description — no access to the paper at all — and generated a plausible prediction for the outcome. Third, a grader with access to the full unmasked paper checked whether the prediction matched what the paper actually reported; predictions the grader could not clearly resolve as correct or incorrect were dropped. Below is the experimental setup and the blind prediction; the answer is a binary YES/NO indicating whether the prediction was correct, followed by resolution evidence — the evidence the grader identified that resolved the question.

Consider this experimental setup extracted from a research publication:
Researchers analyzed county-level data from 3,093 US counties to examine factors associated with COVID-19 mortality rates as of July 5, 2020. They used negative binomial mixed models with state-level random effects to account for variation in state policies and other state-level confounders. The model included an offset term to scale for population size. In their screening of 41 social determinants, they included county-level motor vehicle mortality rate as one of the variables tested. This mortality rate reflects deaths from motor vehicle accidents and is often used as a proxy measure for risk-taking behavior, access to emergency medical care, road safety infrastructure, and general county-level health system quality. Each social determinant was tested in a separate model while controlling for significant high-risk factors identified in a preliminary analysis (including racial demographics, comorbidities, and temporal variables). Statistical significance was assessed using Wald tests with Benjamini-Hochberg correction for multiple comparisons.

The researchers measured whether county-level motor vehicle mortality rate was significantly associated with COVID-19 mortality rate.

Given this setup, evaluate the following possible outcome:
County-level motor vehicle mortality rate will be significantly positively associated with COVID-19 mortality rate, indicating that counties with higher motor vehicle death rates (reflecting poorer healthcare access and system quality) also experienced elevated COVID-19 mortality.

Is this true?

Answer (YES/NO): YES